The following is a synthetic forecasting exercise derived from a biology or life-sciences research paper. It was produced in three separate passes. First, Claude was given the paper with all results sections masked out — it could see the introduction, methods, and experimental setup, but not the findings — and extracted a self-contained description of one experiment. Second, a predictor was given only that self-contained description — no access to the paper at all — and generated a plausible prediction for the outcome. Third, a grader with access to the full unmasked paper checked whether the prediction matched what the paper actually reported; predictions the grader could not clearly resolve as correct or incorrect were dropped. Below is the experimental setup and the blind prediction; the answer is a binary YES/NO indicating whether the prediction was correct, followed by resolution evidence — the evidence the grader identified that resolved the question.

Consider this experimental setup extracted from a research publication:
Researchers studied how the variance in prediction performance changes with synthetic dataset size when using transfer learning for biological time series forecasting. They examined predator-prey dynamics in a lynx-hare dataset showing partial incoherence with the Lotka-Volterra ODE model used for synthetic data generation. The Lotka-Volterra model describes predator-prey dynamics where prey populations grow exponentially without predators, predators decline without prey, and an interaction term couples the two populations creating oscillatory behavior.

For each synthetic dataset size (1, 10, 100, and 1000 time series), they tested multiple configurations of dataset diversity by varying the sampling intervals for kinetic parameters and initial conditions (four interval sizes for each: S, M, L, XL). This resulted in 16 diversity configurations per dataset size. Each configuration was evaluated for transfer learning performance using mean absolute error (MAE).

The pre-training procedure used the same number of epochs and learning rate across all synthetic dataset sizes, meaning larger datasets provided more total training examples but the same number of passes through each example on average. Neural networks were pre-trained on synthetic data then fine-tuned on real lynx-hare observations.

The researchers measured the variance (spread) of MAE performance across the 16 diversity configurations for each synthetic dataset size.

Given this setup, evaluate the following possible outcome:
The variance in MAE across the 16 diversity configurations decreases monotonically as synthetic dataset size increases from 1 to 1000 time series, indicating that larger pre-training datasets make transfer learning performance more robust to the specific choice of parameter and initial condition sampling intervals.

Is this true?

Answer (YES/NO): NO